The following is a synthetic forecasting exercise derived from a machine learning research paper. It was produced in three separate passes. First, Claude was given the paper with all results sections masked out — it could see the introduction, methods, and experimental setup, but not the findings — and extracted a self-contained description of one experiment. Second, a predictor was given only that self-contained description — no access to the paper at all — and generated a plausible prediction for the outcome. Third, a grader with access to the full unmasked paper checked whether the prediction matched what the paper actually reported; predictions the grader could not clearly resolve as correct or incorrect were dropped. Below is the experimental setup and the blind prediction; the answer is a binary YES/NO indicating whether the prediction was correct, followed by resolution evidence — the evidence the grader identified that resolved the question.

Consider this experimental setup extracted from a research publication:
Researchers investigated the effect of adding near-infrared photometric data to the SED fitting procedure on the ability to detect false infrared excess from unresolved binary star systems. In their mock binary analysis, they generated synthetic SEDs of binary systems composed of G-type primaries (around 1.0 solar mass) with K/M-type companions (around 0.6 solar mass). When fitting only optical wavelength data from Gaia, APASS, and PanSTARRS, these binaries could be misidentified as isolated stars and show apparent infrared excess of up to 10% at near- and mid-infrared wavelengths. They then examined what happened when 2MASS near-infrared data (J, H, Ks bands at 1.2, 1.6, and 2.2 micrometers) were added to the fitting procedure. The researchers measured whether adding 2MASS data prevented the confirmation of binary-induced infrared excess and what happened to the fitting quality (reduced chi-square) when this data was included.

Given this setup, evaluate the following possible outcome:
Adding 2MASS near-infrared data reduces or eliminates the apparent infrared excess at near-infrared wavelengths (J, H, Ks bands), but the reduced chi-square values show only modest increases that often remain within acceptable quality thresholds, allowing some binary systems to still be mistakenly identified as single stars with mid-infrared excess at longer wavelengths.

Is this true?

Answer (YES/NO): NO